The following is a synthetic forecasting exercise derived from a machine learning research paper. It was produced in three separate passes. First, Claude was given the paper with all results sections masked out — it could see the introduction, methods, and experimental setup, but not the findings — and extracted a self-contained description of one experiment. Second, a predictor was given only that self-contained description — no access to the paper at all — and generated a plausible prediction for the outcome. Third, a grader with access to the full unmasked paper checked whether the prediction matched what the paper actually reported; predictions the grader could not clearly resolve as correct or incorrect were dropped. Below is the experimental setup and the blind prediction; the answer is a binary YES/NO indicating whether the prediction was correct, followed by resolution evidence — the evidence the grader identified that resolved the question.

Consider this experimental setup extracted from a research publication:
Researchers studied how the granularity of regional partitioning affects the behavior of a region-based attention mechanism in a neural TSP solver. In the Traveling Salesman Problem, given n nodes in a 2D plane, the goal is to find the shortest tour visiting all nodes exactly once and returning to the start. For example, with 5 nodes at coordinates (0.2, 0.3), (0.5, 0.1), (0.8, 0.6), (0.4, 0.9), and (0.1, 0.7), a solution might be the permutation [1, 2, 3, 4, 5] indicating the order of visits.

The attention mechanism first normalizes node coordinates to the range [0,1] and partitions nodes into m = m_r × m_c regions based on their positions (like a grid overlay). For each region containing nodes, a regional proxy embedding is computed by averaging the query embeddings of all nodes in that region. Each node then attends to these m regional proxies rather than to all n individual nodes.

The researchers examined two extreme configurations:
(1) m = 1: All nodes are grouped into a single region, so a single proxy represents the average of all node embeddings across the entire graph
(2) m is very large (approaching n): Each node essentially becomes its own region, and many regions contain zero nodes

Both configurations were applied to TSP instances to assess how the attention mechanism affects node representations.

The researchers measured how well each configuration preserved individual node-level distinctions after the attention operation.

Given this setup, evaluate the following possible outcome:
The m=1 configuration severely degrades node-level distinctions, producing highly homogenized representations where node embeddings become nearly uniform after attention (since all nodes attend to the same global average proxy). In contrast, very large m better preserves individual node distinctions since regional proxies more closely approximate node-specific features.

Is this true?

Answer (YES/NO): YES